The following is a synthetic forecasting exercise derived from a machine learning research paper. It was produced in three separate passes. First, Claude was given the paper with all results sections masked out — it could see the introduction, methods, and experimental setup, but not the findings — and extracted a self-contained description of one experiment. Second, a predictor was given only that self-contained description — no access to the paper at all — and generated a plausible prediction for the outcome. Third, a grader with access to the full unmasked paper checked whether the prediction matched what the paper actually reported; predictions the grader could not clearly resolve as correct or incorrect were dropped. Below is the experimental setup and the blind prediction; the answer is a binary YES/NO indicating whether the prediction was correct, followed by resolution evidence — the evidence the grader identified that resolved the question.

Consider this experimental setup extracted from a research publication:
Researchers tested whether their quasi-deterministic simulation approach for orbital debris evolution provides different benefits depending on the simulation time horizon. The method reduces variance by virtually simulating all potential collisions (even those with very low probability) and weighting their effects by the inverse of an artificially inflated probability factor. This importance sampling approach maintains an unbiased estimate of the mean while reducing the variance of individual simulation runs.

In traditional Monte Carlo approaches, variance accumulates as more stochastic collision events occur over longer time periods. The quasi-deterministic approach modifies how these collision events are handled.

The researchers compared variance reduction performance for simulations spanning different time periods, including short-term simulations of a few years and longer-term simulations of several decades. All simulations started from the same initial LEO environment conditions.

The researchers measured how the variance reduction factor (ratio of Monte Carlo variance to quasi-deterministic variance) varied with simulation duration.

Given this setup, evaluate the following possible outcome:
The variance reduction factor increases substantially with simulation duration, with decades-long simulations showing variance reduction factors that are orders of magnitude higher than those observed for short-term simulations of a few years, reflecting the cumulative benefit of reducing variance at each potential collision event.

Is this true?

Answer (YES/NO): NO